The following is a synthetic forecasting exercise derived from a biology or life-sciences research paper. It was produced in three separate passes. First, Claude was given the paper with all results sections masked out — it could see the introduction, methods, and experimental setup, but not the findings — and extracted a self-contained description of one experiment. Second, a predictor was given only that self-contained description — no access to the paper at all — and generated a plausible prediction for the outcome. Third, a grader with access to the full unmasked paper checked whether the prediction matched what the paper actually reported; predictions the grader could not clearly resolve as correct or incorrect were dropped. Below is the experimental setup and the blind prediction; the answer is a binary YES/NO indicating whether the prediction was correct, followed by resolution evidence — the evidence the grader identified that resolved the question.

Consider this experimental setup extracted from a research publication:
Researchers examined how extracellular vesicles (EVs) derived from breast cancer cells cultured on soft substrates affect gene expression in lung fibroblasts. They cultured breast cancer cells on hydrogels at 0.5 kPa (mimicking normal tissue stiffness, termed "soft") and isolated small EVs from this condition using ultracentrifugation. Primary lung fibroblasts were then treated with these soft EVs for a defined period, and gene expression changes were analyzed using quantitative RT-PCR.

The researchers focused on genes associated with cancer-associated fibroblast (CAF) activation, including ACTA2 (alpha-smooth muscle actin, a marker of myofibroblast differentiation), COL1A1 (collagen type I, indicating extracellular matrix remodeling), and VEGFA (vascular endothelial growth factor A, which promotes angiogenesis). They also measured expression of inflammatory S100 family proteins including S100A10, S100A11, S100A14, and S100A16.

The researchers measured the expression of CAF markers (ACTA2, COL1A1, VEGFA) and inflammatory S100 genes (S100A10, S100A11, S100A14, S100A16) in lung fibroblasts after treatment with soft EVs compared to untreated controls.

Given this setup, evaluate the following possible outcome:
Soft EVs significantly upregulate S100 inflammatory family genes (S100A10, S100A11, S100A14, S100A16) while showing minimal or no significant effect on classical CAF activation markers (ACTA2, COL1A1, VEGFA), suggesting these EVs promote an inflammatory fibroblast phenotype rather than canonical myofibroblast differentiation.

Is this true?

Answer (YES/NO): NO